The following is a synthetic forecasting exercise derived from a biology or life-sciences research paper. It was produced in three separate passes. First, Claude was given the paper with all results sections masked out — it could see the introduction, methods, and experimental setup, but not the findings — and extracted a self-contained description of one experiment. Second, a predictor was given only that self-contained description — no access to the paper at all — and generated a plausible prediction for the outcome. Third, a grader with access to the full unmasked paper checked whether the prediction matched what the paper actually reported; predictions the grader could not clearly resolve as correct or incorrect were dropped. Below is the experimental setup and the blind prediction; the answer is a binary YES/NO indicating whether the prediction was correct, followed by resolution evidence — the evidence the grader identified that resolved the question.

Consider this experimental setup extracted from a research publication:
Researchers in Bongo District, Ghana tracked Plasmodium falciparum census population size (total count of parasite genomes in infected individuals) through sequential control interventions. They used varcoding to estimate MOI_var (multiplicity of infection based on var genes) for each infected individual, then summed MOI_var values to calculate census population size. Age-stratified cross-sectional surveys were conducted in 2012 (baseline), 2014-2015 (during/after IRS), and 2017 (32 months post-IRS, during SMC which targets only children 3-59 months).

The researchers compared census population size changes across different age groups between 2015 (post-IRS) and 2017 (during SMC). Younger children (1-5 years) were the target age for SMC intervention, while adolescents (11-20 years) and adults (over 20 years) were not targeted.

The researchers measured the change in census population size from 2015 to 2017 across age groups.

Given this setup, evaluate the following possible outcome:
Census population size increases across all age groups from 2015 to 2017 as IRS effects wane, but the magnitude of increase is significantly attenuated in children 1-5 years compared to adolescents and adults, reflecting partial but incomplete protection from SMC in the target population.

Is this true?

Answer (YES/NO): NO